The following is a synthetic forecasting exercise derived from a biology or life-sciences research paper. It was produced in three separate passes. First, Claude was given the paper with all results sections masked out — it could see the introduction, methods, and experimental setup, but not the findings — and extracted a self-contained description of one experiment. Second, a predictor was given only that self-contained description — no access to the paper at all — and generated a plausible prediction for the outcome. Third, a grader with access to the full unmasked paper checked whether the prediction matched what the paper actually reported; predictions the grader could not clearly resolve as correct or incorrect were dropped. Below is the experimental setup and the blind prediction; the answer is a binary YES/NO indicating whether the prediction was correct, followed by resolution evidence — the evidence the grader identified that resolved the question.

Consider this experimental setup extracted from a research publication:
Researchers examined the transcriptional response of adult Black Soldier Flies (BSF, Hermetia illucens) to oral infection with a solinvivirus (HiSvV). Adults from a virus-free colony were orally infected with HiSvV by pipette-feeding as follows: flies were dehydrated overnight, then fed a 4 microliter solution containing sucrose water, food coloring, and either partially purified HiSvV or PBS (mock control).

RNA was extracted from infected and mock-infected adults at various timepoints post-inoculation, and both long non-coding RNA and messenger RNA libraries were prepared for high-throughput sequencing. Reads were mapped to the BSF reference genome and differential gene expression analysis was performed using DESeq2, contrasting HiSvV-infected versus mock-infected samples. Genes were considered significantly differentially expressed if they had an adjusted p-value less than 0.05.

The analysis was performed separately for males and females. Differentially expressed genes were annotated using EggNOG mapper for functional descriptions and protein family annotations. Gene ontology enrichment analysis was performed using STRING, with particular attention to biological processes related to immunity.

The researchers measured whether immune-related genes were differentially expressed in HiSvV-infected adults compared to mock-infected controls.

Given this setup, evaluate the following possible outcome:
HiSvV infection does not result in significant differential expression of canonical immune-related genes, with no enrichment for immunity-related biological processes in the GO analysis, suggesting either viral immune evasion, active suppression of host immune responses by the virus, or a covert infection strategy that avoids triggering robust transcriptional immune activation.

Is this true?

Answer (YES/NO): NO